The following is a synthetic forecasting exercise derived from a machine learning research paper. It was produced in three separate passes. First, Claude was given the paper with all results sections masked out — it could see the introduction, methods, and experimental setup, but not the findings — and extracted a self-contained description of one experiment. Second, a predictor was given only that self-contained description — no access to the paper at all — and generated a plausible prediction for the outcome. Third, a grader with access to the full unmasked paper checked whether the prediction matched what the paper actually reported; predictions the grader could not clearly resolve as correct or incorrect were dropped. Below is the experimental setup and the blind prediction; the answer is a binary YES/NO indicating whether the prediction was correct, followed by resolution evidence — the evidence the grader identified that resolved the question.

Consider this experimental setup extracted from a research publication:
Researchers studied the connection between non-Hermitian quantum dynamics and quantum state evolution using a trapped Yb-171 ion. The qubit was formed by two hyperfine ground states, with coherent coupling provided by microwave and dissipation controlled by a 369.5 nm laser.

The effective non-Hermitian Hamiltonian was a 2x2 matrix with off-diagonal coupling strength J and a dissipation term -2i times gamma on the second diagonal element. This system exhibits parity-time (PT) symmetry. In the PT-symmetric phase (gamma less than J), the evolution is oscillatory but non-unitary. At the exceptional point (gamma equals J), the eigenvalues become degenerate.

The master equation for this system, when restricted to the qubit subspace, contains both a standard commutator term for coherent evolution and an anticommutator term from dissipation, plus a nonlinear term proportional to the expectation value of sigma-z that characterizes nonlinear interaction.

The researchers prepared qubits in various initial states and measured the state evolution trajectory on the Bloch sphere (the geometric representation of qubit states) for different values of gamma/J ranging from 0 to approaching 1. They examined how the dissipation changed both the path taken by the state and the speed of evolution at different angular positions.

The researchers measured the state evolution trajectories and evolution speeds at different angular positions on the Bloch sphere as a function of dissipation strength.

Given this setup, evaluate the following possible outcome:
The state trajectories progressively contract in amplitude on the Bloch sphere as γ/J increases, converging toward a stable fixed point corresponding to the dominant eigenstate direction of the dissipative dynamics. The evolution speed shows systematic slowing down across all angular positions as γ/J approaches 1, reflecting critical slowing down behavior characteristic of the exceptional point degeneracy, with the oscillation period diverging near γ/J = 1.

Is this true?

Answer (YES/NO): NO